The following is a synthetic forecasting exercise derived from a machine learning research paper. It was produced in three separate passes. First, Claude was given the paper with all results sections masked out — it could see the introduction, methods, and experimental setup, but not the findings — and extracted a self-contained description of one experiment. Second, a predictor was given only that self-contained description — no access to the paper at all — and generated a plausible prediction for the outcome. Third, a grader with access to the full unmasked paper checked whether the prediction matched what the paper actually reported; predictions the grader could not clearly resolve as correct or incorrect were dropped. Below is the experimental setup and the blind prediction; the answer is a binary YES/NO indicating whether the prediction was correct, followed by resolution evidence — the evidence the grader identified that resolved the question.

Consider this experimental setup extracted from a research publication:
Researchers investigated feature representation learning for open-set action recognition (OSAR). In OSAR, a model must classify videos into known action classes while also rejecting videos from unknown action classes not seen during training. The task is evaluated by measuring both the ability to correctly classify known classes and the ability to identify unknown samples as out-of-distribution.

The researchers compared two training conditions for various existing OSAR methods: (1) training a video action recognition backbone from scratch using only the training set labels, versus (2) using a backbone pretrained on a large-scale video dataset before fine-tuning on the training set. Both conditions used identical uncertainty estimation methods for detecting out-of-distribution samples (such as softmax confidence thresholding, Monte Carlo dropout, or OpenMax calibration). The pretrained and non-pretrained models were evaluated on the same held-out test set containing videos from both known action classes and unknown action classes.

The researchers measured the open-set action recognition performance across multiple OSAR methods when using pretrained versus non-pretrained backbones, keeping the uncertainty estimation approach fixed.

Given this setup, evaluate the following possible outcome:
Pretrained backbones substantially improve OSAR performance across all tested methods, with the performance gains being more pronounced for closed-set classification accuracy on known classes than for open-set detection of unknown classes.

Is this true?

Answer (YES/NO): YES